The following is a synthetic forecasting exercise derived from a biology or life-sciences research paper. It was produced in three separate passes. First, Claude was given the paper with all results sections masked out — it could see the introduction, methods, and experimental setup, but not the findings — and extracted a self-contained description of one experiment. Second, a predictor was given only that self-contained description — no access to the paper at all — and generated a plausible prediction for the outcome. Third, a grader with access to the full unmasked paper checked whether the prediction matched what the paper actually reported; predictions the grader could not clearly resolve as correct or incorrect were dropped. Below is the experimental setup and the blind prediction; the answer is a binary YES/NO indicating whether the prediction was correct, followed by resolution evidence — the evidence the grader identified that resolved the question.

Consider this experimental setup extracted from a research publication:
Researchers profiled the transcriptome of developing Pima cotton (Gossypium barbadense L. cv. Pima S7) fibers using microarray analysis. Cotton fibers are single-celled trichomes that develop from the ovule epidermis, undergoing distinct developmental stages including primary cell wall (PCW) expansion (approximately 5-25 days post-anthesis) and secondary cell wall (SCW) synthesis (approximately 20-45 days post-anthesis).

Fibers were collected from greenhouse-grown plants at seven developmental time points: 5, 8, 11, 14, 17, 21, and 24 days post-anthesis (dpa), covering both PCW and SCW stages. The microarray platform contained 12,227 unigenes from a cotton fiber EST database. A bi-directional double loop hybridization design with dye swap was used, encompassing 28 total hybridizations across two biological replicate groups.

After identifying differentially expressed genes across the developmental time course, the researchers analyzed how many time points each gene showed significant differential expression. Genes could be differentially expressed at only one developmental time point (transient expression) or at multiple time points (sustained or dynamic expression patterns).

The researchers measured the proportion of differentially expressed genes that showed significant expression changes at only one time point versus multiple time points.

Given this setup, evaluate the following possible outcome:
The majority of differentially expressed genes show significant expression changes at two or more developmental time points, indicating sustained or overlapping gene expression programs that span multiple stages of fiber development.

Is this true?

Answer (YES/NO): YES